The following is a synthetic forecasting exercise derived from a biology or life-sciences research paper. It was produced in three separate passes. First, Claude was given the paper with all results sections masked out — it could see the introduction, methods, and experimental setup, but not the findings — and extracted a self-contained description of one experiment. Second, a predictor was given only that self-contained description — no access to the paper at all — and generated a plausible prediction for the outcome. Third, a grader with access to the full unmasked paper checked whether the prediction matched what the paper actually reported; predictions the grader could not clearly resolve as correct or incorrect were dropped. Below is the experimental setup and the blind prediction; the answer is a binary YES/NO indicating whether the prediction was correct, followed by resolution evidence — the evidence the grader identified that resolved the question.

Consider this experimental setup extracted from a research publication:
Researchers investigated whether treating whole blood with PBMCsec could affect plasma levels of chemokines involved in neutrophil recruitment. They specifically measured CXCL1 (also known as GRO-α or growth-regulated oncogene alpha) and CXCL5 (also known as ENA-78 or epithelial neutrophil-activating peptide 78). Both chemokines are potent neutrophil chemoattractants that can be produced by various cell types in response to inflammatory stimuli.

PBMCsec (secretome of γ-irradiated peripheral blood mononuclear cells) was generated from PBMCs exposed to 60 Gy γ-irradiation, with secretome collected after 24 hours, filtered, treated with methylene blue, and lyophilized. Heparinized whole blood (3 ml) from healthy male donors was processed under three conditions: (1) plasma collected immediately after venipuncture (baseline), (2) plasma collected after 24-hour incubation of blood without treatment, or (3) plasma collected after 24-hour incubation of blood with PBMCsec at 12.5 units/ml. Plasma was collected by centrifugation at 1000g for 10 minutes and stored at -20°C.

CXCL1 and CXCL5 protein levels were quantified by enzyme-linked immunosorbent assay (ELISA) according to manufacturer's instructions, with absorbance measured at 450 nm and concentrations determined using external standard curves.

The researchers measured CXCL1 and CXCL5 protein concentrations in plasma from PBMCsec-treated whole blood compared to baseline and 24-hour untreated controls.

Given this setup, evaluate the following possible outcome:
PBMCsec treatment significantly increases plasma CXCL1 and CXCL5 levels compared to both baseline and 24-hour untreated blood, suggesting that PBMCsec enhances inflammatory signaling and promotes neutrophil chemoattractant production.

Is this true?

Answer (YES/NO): NO